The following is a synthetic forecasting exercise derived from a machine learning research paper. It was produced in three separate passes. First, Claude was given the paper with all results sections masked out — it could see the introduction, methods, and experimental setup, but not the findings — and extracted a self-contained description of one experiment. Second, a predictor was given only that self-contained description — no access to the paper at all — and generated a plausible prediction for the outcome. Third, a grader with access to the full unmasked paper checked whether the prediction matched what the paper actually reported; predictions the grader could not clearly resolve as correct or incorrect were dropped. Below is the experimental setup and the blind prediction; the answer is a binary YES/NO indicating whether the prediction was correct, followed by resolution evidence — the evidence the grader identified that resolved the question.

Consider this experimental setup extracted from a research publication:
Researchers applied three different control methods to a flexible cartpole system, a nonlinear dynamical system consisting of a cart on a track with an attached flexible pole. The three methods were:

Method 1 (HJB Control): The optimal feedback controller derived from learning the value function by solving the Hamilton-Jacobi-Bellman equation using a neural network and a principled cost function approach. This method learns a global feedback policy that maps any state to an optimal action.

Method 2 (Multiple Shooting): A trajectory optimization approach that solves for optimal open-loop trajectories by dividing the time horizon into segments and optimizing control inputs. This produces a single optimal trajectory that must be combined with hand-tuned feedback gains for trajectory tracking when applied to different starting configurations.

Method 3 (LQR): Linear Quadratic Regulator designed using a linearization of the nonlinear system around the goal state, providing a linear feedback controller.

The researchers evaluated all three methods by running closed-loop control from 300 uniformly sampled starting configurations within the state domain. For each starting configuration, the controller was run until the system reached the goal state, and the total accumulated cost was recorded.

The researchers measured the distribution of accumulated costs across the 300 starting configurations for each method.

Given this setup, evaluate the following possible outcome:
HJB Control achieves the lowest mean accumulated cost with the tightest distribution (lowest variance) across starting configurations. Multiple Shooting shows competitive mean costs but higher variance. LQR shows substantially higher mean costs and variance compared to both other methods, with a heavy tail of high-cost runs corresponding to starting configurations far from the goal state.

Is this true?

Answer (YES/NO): NO